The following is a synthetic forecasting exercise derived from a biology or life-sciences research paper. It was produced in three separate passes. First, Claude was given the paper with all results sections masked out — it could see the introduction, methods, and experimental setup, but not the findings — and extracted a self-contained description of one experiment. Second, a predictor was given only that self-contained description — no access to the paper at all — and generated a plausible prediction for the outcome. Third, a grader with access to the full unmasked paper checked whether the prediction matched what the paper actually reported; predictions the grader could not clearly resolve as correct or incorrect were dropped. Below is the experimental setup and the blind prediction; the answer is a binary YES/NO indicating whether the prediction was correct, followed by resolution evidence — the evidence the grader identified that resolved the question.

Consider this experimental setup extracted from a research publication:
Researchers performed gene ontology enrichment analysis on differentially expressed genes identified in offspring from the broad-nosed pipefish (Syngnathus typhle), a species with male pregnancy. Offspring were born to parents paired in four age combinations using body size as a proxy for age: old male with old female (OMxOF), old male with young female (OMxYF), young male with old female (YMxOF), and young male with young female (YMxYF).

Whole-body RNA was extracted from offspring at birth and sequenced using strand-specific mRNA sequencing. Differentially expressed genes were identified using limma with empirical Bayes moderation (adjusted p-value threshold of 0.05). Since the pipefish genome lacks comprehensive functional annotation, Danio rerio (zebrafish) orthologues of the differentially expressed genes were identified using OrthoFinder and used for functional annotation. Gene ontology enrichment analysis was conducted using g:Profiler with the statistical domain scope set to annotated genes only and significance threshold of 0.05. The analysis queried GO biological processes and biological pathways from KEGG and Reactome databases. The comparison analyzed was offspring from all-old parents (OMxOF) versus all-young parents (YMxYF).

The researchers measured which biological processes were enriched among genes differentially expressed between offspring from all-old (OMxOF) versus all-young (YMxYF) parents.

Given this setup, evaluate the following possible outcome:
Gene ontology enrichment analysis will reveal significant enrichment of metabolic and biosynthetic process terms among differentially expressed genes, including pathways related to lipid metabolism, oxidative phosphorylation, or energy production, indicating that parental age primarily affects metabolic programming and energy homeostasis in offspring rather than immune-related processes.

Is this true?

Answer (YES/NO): NO